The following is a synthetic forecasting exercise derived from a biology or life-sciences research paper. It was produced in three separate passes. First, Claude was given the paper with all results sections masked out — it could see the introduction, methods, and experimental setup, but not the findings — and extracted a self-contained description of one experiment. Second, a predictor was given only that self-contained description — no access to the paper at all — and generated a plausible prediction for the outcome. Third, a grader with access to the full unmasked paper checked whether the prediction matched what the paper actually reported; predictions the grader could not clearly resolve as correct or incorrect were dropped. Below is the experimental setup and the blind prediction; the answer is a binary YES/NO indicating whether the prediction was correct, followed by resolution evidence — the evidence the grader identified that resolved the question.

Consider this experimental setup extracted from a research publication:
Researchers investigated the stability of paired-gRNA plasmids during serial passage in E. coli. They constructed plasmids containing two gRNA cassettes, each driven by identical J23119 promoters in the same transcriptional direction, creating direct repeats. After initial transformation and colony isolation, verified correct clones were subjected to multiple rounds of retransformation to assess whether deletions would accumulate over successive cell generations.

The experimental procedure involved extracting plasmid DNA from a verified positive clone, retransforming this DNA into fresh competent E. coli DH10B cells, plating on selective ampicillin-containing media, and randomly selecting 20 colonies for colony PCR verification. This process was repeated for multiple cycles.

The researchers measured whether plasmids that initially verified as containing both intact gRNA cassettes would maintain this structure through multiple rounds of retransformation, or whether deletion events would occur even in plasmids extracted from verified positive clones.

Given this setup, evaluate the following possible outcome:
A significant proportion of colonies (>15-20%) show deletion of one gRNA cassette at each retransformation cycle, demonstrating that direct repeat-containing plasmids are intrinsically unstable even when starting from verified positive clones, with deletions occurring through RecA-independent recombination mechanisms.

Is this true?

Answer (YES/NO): YES